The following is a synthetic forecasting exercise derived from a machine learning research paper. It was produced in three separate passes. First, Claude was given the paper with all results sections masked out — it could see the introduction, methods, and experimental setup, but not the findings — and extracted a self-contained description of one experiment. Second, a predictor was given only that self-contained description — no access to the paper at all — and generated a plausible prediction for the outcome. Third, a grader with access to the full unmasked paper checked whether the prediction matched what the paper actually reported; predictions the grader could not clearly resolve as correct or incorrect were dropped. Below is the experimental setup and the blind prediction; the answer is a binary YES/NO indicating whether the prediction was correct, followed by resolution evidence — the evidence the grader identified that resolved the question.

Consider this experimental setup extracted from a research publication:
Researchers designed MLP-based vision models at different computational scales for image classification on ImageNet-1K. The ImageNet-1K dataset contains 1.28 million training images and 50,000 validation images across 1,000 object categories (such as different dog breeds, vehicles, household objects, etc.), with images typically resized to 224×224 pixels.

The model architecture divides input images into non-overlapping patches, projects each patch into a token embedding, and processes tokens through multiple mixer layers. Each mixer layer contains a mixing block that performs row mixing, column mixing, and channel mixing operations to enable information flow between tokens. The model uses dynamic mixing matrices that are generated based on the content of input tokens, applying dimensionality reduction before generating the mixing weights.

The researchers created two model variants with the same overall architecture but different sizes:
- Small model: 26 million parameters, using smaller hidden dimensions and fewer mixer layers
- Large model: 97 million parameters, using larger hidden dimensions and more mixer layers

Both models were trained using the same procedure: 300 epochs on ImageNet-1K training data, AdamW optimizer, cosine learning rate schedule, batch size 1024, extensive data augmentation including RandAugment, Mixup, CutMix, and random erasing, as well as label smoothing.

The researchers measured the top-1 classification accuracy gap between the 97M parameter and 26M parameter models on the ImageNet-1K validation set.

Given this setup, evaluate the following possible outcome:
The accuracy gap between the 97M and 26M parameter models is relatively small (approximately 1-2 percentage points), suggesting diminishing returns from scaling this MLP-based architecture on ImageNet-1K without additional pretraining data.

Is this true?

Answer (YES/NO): YES